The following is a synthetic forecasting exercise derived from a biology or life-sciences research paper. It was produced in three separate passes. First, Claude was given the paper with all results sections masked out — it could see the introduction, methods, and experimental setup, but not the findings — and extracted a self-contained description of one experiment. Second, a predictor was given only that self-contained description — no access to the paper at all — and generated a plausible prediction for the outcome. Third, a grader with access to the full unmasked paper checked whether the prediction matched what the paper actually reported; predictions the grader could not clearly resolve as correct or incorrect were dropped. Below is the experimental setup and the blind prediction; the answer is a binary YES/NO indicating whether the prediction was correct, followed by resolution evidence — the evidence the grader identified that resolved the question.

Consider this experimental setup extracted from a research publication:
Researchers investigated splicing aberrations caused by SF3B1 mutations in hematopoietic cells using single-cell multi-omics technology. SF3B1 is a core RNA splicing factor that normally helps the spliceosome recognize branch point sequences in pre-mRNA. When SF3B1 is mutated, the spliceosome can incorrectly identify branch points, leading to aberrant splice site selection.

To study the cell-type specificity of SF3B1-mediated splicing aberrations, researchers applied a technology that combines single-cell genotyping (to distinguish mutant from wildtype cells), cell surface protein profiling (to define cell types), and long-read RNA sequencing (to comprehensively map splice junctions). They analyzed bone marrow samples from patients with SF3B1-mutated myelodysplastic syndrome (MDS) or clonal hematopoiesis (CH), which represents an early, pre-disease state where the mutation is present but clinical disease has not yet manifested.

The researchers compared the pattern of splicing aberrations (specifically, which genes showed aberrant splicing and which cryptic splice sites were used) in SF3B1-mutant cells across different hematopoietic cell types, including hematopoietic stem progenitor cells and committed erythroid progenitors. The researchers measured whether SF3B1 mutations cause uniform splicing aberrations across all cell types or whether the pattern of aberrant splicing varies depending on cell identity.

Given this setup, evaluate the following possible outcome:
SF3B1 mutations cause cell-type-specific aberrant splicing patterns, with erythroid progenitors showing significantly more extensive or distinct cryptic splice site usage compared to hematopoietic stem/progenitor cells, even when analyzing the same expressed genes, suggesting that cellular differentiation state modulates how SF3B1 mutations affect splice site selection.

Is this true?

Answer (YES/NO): YES